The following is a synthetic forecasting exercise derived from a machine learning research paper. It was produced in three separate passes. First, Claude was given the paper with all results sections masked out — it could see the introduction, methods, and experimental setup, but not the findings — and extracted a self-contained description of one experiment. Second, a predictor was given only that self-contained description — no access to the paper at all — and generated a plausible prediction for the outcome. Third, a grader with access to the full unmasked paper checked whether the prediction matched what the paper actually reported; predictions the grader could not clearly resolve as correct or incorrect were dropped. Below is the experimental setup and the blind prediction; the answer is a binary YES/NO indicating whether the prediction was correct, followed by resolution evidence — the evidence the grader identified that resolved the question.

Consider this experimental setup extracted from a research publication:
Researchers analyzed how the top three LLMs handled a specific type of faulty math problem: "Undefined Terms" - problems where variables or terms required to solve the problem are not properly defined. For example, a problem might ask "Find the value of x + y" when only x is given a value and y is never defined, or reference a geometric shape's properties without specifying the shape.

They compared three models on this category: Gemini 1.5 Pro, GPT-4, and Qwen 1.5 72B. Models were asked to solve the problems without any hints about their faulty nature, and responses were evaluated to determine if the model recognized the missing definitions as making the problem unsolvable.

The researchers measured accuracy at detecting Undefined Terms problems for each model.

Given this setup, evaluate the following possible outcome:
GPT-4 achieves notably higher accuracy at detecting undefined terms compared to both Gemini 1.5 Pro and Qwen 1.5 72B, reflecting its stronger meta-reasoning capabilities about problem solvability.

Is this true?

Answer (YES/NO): NO